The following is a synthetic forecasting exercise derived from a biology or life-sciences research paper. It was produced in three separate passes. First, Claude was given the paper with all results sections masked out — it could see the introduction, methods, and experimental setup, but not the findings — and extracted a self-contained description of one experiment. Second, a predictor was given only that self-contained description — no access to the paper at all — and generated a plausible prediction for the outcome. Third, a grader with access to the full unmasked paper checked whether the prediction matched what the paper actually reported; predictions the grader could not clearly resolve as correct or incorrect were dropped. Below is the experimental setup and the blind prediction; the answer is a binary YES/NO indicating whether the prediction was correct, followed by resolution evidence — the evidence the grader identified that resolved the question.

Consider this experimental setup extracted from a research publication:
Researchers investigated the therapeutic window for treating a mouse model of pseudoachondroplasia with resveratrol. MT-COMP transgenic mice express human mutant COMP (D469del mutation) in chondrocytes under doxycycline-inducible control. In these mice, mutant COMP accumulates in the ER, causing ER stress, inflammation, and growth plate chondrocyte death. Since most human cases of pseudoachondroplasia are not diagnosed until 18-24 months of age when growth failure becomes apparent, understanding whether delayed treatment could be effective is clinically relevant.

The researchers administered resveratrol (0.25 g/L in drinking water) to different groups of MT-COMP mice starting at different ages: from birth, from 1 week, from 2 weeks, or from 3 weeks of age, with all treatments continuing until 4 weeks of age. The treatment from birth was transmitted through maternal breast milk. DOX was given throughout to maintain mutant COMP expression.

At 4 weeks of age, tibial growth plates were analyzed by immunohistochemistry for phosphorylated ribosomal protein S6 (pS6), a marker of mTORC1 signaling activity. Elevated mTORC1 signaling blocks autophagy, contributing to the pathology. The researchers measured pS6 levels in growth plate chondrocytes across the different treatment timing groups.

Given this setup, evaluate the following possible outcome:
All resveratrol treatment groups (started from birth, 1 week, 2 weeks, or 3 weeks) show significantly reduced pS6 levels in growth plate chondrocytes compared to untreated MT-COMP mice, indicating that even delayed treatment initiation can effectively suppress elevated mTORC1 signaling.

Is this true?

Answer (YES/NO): NO